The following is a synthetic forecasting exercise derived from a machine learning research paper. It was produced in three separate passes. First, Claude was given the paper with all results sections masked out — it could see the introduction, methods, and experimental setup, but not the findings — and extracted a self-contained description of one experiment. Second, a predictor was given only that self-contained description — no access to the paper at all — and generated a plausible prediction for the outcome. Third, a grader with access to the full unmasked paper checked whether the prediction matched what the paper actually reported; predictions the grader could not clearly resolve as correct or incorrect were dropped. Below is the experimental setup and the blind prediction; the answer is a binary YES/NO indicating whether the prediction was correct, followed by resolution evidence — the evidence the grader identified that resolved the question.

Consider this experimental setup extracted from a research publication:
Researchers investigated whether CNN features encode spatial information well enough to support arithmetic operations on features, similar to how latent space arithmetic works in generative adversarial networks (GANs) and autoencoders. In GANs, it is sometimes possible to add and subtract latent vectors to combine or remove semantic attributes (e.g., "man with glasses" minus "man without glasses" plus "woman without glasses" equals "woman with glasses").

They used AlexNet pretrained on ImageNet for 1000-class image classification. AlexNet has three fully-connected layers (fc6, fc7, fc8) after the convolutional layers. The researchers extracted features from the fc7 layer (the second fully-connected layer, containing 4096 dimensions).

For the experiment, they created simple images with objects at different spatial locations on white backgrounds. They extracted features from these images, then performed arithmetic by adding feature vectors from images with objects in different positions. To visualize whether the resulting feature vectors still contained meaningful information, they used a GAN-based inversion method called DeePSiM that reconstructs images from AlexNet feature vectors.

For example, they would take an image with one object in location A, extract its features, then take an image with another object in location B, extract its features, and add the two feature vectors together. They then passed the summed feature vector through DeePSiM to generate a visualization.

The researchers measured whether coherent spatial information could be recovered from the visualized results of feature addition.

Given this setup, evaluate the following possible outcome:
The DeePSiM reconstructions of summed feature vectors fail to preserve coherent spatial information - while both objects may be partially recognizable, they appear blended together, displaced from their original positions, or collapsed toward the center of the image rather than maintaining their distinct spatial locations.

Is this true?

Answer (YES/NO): NO